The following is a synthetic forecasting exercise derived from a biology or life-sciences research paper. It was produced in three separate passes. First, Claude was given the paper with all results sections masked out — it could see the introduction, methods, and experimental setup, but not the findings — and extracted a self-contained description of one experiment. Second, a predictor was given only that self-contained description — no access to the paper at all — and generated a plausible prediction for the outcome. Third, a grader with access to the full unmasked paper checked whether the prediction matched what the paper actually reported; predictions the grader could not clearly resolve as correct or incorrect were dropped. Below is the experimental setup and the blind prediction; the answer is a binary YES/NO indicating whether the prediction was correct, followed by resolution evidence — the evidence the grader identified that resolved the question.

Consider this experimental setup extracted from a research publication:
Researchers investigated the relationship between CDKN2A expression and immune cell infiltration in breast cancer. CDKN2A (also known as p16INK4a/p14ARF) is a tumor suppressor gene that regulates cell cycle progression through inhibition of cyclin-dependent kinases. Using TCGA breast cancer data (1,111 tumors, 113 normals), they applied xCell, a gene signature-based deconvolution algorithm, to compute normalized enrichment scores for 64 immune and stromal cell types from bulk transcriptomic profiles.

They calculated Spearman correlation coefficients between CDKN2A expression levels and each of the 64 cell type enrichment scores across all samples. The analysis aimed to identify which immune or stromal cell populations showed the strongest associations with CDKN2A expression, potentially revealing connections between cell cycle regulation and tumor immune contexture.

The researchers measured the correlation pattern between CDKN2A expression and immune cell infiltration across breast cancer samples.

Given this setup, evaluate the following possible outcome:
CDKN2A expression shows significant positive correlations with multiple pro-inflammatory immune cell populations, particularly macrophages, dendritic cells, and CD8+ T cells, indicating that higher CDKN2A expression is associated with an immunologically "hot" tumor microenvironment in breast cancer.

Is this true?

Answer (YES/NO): NO